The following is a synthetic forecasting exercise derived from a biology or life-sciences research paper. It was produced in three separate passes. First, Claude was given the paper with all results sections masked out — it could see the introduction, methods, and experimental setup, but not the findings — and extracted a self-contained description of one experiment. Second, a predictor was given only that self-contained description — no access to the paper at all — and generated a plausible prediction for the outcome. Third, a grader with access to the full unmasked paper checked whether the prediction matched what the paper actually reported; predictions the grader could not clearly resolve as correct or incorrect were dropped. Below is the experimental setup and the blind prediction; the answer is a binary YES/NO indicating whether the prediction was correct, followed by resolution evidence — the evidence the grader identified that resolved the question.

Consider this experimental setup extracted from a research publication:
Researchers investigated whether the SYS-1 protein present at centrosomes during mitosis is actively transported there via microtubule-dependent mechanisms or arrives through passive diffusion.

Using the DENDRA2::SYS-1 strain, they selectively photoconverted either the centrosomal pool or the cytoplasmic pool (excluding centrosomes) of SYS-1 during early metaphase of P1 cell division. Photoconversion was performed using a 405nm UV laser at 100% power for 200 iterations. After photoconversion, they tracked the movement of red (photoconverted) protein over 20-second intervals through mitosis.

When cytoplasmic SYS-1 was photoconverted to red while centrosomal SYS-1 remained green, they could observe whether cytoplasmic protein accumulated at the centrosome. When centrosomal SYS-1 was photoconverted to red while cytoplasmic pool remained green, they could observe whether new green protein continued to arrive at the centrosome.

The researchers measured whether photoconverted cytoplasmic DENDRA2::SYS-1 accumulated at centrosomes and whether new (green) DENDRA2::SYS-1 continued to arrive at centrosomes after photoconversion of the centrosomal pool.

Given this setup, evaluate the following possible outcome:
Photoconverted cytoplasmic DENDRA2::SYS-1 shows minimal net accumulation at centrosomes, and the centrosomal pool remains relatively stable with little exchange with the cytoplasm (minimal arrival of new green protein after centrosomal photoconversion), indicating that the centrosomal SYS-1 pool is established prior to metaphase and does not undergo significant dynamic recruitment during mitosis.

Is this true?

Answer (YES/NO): NO